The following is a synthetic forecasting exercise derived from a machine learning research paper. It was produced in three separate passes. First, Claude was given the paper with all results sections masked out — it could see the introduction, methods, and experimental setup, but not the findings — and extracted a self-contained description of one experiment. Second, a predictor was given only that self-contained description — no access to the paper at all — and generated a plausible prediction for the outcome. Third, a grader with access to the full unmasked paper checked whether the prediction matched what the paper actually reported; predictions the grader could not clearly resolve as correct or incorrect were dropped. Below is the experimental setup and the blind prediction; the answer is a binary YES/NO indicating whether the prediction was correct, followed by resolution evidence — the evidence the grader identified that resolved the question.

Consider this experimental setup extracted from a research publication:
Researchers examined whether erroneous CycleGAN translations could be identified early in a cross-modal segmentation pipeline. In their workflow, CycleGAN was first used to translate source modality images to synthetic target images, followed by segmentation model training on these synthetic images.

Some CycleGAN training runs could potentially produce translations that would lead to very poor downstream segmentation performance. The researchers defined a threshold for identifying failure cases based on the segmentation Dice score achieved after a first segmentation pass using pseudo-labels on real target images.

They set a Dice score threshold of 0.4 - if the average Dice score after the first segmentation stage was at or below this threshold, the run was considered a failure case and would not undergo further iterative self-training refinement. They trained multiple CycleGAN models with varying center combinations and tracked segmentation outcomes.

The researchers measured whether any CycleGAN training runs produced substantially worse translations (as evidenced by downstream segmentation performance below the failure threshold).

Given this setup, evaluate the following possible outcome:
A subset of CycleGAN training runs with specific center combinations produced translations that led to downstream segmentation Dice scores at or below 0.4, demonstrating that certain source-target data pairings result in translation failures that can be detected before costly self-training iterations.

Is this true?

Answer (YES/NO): YES